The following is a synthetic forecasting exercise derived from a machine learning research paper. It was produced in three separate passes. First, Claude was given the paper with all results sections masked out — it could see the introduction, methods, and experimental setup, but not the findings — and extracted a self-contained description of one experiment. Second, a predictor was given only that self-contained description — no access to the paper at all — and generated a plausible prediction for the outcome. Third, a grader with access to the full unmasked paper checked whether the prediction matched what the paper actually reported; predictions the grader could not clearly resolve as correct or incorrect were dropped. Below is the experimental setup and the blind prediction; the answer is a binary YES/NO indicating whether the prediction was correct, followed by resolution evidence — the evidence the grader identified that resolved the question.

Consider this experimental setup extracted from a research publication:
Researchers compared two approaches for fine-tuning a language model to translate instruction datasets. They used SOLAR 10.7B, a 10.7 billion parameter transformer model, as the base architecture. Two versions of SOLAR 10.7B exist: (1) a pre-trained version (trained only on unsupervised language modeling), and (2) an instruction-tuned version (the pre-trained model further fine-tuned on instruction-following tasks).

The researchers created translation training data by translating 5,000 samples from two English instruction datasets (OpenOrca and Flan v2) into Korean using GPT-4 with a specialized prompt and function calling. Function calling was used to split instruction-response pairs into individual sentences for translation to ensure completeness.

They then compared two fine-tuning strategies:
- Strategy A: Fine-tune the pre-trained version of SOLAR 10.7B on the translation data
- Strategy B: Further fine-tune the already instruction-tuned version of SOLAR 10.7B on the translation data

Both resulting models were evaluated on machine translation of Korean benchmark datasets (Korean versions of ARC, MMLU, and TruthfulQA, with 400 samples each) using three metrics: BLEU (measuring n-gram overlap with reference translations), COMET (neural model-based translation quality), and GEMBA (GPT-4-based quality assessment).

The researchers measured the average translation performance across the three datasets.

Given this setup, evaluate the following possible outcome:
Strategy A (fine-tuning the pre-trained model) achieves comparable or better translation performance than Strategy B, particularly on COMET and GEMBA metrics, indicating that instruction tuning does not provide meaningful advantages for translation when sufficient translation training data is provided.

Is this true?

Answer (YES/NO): YES